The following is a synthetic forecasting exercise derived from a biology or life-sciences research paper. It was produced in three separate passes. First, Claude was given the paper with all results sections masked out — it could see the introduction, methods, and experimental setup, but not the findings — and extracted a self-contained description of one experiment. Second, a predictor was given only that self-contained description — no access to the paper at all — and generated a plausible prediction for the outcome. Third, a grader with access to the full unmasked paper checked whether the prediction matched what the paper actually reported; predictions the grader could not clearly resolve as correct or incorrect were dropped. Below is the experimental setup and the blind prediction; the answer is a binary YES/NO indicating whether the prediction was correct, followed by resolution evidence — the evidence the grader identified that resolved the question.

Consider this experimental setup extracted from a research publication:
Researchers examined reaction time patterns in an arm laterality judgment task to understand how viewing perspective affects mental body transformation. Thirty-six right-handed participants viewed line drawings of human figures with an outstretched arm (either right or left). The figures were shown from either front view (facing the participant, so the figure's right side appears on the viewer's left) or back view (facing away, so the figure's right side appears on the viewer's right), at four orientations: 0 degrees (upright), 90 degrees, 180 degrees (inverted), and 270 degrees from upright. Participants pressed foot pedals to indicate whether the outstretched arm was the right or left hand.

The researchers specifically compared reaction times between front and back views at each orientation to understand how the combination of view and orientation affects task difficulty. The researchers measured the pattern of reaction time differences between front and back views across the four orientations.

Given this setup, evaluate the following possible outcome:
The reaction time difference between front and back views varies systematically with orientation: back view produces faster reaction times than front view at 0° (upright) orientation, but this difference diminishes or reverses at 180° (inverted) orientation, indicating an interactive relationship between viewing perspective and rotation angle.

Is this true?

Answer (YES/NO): YES